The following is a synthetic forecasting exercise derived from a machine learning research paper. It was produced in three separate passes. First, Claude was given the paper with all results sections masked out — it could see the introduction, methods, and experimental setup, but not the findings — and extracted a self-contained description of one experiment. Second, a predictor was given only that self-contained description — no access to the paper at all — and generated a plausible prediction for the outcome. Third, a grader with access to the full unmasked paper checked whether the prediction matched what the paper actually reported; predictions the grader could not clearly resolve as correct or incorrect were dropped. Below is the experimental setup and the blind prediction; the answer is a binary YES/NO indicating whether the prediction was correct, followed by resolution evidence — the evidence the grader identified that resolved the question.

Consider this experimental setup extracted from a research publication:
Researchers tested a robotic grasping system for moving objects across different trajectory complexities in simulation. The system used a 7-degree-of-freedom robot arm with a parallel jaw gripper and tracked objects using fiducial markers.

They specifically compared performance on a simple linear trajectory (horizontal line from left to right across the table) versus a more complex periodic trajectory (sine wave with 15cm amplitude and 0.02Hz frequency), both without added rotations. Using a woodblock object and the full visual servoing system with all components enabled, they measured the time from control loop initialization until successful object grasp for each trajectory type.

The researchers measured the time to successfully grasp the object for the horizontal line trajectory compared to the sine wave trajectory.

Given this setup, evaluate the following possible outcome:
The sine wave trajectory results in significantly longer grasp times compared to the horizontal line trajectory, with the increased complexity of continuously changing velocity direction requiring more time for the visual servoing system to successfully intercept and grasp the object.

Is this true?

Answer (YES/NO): YES